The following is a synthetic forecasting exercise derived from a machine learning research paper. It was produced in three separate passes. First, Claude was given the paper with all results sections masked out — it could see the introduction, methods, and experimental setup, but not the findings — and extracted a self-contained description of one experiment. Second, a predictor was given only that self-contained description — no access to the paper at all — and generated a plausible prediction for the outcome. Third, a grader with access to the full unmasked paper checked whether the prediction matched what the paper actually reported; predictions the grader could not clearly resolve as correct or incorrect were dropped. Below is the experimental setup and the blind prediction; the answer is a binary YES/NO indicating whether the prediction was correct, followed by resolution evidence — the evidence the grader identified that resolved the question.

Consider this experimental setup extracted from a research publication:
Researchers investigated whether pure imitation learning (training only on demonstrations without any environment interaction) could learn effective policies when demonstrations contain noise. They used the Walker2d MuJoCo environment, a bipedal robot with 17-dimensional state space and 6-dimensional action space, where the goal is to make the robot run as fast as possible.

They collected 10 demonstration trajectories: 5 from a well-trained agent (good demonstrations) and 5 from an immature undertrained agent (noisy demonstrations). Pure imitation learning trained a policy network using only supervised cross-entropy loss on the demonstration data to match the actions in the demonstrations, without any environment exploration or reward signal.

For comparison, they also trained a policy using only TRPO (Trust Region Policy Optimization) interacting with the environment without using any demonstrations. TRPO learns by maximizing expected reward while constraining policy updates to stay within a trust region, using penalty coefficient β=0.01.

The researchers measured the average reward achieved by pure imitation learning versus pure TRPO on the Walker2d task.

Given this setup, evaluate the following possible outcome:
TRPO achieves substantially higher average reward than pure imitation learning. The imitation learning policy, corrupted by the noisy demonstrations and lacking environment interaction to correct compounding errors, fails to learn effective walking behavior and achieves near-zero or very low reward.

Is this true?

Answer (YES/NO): YES